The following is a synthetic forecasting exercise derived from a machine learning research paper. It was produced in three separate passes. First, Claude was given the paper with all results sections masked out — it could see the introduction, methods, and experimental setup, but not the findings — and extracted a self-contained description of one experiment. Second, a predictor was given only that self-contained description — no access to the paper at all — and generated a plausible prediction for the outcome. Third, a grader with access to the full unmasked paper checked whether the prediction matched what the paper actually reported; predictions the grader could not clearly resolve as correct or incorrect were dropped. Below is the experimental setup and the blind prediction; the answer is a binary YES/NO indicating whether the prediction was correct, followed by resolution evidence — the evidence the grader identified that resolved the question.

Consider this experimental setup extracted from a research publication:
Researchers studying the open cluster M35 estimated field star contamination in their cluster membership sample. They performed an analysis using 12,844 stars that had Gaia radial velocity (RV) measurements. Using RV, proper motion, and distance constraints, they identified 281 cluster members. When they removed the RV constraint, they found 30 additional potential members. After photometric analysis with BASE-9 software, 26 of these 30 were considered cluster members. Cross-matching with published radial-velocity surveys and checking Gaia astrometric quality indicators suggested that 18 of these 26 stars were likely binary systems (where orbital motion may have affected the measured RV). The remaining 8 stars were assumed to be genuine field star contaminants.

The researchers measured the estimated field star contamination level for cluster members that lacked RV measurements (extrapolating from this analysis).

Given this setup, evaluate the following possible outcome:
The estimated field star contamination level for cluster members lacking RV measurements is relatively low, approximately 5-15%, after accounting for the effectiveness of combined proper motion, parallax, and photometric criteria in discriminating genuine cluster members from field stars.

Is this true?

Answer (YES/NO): NO